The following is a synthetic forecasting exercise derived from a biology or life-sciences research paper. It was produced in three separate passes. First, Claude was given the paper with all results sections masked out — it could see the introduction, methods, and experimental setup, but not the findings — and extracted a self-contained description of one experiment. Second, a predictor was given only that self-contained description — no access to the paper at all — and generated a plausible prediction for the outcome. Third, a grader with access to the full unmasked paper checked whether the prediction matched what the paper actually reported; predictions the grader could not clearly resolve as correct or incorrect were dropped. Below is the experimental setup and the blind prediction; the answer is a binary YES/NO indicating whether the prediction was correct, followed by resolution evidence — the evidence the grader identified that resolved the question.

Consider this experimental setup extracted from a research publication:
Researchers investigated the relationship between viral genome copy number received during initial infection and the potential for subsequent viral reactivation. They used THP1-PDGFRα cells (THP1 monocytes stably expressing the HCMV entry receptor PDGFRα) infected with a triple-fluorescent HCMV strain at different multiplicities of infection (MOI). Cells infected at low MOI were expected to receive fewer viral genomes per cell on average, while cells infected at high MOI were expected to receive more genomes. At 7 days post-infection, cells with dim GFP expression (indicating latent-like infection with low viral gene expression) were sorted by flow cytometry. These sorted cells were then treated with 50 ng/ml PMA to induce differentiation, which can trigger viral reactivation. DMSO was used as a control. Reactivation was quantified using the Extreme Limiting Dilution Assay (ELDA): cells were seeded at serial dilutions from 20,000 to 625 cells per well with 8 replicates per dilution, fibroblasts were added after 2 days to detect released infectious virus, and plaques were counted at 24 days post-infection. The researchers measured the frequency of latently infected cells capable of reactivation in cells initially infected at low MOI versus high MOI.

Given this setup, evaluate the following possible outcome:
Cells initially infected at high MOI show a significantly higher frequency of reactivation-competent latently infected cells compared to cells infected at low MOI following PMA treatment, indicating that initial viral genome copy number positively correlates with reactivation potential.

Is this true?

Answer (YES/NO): NO